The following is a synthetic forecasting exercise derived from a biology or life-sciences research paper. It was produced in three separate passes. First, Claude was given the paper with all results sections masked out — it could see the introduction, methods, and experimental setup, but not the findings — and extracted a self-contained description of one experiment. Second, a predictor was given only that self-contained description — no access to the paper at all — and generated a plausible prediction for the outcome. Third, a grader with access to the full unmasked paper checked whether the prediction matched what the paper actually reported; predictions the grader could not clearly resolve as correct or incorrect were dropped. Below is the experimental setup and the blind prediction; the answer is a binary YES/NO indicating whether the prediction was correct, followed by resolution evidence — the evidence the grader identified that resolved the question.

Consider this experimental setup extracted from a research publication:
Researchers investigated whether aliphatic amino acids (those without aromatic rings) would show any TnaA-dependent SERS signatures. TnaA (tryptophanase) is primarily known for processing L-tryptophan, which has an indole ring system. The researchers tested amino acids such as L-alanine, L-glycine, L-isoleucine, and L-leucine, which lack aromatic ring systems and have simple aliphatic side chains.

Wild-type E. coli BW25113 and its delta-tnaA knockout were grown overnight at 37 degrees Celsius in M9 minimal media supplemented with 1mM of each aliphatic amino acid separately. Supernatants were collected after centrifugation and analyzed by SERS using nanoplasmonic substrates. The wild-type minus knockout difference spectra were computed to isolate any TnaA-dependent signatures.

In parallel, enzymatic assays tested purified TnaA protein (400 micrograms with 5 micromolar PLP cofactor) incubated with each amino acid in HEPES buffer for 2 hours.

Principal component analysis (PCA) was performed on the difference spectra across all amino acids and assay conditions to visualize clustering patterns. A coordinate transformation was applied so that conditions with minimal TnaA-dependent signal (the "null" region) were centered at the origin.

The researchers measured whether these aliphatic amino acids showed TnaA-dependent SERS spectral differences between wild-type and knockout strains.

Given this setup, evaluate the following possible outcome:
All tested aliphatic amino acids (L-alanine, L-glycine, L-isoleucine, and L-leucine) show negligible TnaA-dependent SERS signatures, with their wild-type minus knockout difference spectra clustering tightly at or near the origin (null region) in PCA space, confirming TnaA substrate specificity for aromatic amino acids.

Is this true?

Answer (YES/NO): NO